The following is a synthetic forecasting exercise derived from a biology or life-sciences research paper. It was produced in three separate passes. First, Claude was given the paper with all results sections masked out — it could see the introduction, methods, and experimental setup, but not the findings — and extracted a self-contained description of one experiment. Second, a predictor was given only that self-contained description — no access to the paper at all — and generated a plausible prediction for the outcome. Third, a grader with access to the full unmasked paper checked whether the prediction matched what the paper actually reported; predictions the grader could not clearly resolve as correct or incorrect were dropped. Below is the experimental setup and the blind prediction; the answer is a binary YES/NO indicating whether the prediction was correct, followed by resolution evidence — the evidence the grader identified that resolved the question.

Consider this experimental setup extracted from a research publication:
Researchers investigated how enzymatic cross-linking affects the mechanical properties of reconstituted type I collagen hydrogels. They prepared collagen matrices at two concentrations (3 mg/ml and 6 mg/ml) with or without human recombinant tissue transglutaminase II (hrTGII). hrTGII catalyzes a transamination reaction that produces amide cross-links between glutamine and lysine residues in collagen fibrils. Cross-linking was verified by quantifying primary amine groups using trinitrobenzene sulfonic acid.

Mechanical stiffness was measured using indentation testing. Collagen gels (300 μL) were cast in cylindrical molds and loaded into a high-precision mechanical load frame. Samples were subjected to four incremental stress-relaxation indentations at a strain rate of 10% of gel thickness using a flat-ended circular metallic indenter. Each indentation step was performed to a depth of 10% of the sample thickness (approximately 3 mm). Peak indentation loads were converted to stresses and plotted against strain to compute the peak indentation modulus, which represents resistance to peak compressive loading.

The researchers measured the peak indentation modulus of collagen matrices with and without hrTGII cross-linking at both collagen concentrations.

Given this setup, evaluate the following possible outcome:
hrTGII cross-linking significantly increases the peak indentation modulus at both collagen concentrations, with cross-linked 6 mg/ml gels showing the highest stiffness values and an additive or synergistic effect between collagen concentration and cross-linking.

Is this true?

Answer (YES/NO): NO